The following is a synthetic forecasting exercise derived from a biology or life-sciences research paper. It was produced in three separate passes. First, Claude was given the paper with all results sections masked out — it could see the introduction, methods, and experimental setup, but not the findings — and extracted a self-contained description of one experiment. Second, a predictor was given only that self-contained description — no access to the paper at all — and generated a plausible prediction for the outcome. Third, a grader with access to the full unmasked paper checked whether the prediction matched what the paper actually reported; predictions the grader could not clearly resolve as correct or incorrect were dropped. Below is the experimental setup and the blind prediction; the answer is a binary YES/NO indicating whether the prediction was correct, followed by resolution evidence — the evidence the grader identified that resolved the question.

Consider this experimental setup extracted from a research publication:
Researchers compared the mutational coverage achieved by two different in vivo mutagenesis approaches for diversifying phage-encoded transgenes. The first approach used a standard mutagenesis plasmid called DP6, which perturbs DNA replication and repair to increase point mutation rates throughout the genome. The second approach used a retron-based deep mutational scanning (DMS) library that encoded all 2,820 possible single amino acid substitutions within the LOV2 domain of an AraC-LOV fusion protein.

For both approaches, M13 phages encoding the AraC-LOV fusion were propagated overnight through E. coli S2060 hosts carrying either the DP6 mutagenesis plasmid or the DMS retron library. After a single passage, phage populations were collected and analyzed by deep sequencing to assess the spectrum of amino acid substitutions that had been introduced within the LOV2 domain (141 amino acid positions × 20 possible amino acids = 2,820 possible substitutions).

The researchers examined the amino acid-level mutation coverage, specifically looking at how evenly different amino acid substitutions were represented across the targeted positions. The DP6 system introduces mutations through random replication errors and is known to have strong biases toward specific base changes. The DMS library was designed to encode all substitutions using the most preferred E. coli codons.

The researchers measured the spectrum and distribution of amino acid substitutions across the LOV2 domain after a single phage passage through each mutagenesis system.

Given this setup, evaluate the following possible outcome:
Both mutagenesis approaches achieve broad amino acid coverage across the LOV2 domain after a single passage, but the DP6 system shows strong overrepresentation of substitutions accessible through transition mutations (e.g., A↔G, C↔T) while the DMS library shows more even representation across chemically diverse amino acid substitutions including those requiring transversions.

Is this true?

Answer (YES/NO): NO